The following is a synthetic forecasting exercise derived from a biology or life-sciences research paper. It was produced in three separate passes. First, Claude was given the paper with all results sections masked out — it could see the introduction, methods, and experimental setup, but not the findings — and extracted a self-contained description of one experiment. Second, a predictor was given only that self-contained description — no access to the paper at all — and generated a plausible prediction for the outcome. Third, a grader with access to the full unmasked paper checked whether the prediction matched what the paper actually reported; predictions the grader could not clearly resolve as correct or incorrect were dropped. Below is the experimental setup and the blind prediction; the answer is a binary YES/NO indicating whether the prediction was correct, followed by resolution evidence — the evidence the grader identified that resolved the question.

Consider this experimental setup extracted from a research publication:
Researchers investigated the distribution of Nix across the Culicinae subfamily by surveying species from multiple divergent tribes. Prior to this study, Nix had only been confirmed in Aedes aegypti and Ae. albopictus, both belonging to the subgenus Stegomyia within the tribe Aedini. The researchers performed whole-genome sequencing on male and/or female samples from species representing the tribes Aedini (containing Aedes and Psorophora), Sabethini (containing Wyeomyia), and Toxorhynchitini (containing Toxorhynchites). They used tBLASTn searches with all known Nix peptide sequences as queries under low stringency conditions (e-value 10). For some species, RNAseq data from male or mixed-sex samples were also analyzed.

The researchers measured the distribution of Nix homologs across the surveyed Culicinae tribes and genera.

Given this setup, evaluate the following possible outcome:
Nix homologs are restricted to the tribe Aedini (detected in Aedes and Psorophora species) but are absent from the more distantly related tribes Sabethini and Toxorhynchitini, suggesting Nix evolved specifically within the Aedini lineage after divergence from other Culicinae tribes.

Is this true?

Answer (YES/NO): NO